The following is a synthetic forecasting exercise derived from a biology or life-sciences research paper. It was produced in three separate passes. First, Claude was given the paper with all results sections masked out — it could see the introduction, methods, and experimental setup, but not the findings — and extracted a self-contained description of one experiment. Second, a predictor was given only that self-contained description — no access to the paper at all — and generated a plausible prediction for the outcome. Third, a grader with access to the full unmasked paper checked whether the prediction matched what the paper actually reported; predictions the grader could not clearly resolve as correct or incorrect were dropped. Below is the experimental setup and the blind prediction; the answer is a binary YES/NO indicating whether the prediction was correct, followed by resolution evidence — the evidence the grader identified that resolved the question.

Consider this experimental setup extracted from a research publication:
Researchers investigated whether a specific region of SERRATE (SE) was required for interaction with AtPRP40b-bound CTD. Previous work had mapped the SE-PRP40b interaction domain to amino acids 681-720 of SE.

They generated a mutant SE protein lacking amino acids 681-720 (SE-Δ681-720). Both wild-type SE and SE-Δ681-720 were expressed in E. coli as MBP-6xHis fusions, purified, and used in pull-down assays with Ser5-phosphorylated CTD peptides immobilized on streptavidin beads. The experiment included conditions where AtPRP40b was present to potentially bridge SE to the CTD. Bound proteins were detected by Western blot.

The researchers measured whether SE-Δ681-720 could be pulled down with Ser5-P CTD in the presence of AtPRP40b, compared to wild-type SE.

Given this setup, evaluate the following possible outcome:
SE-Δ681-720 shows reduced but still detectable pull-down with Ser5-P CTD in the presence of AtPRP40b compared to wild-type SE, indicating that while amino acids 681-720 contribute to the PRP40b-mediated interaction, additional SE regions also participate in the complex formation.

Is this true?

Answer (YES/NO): NO